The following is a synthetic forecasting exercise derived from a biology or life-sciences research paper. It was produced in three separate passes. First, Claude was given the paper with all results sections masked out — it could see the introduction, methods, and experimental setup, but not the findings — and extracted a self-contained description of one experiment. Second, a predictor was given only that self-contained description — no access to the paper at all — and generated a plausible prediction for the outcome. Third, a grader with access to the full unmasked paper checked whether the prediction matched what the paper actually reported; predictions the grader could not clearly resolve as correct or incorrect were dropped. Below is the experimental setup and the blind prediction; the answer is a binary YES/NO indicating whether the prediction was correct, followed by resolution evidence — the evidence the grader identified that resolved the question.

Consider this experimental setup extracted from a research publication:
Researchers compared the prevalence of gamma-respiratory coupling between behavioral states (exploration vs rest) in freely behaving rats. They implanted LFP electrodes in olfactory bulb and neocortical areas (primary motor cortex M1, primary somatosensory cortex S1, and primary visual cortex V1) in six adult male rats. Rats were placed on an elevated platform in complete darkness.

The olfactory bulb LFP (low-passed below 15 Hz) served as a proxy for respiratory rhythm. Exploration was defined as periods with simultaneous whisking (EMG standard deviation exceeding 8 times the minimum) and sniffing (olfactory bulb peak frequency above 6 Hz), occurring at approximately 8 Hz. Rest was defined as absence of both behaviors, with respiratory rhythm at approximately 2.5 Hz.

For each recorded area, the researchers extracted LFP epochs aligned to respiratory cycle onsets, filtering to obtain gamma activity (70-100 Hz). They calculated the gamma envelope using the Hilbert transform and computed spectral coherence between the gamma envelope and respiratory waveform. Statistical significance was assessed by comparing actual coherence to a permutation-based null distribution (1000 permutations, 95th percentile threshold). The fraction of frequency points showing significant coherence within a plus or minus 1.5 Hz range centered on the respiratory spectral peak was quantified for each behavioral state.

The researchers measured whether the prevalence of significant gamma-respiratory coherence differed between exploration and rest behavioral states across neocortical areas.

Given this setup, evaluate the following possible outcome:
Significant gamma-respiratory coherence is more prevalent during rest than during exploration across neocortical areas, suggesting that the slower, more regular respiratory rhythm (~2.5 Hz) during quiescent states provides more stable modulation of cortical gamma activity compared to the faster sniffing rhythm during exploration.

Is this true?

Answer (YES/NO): NO